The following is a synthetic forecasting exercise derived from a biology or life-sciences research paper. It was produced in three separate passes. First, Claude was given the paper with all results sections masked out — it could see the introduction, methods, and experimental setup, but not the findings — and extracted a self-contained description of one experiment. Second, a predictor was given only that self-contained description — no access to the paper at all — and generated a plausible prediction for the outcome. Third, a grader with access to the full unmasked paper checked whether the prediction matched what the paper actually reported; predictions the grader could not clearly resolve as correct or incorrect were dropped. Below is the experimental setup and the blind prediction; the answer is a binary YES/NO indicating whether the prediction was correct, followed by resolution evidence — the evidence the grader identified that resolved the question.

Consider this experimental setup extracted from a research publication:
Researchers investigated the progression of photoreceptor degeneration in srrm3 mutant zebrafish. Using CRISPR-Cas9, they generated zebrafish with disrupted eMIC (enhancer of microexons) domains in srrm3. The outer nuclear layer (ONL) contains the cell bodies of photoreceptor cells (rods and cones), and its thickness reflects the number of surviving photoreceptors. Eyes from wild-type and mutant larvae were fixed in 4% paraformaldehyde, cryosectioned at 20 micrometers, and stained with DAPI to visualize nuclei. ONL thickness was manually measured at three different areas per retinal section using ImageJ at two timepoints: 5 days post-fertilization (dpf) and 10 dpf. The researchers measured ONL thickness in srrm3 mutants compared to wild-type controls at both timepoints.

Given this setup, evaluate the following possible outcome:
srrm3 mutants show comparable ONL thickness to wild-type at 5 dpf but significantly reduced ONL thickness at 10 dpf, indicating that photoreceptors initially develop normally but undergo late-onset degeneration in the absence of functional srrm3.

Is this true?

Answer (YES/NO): NO